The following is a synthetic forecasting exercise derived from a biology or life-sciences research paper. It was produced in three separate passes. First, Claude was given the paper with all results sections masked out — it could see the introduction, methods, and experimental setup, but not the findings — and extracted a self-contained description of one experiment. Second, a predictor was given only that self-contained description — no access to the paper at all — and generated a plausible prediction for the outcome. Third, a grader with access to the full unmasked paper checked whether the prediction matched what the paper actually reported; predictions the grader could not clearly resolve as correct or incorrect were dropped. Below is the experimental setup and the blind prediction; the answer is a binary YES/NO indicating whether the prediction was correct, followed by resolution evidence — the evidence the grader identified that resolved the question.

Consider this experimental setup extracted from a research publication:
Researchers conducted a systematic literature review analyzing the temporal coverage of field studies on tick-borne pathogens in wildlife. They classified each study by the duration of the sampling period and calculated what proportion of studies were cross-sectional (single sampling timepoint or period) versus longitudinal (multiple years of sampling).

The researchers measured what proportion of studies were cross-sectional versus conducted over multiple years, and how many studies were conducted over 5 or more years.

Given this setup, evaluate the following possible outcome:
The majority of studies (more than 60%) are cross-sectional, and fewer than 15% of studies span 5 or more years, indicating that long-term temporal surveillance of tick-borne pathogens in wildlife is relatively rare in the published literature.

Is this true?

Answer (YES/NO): NO